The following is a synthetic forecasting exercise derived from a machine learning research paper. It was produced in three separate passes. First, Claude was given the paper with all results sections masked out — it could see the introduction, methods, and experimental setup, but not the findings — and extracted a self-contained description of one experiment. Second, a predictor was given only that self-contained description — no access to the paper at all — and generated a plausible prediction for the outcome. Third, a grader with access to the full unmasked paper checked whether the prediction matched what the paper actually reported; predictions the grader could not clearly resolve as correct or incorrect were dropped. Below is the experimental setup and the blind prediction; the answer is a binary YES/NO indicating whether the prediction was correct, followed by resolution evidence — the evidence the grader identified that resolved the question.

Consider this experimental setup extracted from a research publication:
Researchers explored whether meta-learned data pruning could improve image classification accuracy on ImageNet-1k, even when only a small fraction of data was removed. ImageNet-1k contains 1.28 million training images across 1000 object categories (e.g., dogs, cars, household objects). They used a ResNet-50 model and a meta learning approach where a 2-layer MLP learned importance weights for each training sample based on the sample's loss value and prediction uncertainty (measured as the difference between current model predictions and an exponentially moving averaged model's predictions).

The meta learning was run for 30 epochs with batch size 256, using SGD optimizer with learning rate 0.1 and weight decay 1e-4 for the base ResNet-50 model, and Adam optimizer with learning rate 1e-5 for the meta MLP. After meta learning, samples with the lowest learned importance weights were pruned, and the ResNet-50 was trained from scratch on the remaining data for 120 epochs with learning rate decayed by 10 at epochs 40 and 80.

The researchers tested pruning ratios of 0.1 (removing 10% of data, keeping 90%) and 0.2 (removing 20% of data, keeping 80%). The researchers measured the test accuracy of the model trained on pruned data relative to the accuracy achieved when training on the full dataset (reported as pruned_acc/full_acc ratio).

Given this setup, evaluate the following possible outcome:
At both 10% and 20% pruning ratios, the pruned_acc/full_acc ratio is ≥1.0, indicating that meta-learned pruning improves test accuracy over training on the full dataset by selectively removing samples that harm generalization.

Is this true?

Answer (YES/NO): YES